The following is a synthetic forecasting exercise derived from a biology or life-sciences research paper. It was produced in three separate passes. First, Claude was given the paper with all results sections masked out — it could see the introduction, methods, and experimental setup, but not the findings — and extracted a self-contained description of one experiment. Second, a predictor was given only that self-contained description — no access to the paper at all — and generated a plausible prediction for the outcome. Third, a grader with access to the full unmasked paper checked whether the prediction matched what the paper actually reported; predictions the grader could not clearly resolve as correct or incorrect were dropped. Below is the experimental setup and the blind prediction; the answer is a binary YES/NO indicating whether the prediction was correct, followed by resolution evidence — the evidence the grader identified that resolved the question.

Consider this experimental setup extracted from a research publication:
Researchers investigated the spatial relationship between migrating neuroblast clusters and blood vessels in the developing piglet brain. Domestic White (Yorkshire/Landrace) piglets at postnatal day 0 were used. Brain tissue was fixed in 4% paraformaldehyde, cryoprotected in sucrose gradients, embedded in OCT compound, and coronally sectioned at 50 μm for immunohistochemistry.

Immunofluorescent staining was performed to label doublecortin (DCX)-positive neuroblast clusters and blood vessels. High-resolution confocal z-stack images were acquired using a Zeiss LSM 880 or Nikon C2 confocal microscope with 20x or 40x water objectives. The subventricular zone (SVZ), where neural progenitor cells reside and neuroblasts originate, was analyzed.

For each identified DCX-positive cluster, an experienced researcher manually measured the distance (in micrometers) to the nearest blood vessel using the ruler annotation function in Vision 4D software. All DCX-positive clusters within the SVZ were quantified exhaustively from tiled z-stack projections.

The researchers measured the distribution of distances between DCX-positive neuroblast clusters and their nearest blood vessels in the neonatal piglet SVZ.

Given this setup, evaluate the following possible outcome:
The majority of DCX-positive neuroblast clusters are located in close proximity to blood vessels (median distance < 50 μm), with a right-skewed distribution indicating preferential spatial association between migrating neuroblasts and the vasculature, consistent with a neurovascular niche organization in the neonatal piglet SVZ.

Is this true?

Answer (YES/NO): YES